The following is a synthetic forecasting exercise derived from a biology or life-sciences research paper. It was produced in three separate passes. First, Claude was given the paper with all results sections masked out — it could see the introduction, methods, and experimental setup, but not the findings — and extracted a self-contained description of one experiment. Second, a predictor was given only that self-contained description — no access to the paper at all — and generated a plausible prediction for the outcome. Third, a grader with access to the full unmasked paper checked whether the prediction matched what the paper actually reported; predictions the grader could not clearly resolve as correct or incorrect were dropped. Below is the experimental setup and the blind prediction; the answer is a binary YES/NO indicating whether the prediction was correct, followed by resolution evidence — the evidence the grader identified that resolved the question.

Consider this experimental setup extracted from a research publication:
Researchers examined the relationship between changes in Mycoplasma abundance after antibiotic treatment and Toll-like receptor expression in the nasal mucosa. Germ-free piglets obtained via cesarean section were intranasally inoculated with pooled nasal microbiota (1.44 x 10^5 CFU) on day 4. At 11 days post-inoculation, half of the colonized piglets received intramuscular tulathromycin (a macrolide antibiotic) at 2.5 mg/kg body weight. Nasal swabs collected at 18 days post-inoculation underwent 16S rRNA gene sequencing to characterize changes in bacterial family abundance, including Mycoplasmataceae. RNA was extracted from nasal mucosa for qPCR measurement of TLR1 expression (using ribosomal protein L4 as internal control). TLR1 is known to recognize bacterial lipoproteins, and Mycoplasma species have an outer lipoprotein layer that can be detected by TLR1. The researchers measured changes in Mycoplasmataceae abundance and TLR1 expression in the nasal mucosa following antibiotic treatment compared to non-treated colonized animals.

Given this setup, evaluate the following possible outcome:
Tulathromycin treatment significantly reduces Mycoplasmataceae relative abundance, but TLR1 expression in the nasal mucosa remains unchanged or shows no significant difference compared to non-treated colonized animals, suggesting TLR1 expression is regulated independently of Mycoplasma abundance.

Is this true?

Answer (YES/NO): NO